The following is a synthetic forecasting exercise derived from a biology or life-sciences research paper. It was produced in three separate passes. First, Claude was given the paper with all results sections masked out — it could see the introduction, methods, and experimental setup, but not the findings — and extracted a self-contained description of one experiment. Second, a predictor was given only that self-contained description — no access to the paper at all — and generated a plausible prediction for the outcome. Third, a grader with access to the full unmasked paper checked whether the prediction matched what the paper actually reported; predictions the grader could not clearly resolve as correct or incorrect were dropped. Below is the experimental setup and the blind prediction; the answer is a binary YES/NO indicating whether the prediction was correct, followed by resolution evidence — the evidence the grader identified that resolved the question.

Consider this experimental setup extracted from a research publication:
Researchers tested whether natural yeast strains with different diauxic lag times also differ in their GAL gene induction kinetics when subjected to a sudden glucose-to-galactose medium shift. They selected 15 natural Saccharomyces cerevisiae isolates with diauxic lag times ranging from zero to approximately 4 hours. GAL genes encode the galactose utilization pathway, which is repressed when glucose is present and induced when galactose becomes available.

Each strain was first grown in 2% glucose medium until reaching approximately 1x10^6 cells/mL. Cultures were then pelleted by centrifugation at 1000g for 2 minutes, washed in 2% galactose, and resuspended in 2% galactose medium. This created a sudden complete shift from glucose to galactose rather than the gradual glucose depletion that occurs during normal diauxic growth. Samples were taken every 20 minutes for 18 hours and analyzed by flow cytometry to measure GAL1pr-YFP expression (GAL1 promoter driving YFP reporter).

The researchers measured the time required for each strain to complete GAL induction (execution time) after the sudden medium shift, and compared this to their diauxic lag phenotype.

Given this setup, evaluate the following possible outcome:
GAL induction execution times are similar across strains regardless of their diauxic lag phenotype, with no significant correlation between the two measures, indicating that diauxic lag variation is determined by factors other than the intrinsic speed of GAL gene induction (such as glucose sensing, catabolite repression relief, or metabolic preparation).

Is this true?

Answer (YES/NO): YES